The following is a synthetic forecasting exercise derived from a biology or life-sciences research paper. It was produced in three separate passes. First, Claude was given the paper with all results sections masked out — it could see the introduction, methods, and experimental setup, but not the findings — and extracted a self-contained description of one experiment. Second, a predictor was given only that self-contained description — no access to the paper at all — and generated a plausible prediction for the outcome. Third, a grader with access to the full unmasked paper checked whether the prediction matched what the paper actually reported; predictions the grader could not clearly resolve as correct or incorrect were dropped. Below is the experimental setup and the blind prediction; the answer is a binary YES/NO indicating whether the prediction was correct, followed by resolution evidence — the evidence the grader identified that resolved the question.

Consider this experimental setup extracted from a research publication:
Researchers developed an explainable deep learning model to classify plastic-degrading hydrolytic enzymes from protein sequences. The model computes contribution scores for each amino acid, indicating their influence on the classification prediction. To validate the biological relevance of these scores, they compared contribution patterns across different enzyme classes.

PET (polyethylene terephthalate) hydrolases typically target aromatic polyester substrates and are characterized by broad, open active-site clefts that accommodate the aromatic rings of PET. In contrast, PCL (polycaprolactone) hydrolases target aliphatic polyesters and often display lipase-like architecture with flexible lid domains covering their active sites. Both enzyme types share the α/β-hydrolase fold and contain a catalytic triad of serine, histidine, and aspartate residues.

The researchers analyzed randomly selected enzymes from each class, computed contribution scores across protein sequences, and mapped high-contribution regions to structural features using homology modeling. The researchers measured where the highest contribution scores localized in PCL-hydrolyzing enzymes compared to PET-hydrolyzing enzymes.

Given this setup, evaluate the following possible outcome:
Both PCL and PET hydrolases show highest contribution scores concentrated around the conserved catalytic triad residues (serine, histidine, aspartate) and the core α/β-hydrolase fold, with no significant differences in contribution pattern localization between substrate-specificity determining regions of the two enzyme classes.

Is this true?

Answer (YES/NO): NO